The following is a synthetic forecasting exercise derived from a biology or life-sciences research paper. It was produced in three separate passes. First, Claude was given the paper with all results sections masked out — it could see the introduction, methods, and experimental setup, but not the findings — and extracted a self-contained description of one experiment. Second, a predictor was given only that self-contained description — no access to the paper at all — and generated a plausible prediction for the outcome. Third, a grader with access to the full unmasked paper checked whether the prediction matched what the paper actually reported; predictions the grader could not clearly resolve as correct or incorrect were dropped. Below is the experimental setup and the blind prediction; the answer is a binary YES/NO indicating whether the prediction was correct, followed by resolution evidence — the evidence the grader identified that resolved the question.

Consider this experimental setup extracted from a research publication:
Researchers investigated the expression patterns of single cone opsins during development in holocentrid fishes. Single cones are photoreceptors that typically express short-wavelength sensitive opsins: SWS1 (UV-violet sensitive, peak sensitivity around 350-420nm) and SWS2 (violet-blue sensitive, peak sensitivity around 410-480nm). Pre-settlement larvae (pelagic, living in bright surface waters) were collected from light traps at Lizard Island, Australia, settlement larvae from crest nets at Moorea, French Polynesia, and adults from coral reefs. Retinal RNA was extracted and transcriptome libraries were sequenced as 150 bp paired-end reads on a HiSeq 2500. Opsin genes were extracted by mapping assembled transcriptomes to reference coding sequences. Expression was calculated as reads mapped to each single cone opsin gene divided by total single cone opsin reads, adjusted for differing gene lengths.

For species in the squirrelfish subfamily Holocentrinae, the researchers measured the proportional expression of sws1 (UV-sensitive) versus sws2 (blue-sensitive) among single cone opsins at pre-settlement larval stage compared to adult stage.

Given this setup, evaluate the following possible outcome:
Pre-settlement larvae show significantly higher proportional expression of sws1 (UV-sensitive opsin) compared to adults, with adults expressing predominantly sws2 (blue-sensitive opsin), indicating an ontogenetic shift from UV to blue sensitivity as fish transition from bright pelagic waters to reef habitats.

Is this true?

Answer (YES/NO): NO